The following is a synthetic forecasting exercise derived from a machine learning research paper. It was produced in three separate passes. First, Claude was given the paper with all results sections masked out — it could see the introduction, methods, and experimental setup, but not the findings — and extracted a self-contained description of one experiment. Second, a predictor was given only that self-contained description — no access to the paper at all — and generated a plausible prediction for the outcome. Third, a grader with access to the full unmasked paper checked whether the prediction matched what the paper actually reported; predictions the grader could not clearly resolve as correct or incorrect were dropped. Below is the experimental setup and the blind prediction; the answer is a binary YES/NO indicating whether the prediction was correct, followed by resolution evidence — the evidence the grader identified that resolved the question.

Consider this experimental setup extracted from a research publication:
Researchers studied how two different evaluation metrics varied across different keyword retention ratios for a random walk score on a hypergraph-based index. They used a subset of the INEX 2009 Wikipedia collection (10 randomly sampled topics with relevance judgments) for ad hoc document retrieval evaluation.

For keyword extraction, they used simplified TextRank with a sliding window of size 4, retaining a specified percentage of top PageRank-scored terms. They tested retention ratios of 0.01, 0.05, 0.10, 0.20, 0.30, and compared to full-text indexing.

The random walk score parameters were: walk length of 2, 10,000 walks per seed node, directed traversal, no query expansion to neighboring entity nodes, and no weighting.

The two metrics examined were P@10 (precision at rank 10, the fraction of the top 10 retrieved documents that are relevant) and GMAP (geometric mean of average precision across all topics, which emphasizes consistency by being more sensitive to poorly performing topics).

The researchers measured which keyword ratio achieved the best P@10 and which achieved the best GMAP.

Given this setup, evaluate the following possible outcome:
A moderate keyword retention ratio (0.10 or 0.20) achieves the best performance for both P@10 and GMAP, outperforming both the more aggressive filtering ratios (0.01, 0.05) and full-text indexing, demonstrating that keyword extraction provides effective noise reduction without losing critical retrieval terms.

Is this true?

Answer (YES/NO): NO